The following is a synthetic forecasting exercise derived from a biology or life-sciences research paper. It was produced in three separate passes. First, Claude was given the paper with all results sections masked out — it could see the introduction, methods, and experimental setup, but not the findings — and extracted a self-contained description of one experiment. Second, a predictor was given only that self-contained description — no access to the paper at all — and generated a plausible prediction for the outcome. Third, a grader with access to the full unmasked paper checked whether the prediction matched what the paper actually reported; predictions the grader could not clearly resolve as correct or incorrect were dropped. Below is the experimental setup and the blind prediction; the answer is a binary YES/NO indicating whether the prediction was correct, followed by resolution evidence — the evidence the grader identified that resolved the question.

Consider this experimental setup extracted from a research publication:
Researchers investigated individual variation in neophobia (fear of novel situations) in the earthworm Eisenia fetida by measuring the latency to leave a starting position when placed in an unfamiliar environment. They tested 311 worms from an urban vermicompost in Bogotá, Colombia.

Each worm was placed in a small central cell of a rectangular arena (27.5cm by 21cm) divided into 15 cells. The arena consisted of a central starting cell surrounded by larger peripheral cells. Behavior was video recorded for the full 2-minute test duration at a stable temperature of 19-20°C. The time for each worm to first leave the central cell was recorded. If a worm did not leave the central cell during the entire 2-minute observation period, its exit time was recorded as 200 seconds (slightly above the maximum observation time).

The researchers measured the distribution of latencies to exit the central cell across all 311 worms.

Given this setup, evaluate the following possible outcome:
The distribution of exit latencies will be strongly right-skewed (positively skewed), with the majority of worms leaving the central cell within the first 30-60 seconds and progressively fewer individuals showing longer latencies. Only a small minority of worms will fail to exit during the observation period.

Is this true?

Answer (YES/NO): NO